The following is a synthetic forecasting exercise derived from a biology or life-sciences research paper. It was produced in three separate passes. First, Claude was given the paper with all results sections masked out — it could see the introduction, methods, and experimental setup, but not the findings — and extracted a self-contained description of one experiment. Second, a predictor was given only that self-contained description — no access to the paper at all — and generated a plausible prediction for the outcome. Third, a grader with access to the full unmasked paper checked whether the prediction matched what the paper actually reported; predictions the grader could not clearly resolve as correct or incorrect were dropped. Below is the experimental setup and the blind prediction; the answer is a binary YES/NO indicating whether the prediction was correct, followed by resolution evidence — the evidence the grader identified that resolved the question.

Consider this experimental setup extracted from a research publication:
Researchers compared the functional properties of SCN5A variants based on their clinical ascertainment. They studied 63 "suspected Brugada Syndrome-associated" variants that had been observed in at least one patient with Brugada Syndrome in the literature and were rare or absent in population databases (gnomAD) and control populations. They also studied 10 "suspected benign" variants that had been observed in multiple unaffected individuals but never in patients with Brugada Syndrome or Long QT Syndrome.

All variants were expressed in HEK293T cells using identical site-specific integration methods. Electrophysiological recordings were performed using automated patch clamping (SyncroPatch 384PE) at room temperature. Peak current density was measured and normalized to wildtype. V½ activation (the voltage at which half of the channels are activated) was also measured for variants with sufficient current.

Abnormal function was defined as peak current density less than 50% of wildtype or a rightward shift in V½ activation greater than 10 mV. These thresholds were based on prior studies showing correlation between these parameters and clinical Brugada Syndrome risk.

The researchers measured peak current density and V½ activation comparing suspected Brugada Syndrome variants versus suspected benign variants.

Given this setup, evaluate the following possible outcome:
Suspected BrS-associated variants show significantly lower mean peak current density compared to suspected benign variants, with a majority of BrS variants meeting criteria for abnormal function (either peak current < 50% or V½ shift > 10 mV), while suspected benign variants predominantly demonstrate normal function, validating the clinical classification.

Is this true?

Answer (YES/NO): YES